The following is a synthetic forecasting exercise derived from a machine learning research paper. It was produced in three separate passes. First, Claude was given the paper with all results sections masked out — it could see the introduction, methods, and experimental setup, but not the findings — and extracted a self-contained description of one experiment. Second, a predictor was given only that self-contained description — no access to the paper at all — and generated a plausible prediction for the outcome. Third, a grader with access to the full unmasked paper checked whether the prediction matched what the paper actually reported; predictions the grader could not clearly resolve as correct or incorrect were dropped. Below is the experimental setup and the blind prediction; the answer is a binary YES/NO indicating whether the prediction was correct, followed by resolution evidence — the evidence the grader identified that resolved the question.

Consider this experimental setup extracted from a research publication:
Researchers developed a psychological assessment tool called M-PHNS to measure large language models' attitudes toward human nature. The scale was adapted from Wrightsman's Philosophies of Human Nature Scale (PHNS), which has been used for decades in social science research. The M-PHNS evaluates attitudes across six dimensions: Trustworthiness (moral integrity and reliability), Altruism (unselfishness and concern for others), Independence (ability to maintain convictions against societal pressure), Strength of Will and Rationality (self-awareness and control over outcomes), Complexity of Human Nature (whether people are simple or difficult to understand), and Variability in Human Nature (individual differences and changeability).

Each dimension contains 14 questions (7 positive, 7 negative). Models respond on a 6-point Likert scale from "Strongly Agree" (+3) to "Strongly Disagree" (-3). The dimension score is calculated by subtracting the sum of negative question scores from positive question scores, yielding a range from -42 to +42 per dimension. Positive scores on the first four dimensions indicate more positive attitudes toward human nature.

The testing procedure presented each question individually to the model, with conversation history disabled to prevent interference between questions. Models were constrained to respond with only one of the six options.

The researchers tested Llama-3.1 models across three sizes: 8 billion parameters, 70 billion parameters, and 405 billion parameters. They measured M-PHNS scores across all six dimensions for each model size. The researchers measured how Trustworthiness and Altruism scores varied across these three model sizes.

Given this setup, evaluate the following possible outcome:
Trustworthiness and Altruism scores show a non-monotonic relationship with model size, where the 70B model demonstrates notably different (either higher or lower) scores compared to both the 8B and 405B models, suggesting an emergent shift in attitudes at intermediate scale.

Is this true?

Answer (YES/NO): YES